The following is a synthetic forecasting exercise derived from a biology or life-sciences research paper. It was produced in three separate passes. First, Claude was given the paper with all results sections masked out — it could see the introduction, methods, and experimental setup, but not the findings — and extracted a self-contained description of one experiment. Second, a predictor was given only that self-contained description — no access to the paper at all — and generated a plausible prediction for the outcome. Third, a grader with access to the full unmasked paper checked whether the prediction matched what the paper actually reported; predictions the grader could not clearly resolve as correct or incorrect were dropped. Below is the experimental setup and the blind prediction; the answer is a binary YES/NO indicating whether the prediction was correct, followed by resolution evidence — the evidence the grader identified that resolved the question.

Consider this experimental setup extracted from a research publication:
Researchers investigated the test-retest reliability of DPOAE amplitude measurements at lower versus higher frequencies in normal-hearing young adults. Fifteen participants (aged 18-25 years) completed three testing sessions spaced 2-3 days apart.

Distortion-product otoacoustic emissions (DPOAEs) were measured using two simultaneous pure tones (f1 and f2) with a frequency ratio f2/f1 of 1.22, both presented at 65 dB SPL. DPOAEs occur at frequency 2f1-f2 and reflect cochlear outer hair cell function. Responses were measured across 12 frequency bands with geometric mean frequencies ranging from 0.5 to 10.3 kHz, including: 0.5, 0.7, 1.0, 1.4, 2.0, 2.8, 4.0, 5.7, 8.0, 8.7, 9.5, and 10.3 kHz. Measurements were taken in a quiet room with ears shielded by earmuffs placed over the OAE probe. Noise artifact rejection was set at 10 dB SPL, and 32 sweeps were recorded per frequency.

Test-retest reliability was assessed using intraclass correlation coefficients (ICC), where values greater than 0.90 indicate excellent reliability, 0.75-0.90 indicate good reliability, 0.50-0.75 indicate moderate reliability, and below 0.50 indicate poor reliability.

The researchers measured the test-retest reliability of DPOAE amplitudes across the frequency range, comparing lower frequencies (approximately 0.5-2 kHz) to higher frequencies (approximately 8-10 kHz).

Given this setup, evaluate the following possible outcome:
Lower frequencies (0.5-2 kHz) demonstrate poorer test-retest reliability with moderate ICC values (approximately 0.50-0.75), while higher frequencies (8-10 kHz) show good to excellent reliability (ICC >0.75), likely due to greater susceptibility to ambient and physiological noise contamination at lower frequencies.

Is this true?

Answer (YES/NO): NO